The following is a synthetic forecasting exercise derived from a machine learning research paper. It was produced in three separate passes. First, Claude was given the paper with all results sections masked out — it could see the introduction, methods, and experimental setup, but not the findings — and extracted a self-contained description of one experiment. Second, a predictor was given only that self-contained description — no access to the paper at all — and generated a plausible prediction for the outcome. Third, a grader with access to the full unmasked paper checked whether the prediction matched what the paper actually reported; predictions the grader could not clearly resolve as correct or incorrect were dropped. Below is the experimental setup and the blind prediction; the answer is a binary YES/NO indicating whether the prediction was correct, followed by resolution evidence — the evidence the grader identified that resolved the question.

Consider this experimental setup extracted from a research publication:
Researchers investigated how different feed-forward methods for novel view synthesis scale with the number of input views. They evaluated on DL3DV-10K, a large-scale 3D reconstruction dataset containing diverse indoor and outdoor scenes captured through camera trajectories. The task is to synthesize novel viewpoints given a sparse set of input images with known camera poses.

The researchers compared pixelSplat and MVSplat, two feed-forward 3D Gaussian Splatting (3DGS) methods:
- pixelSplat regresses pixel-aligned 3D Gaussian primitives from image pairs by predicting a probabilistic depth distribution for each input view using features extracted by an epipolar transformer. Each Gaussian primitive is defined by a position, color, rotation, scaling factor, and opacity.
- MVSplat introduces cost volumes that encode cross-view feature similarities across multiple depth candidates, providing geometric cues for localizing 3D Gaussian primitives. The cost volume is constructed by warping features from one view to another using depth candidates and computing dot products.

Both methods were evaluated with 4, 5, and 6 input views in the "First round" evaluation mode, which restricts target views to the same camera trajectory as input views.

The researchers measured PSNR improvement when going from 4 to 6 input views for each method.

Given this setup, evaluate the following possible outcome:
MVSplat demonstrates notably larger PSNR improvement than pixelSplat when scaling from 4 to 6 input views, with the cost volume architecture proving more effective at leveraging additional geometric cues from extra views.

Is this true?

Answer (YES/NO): NO